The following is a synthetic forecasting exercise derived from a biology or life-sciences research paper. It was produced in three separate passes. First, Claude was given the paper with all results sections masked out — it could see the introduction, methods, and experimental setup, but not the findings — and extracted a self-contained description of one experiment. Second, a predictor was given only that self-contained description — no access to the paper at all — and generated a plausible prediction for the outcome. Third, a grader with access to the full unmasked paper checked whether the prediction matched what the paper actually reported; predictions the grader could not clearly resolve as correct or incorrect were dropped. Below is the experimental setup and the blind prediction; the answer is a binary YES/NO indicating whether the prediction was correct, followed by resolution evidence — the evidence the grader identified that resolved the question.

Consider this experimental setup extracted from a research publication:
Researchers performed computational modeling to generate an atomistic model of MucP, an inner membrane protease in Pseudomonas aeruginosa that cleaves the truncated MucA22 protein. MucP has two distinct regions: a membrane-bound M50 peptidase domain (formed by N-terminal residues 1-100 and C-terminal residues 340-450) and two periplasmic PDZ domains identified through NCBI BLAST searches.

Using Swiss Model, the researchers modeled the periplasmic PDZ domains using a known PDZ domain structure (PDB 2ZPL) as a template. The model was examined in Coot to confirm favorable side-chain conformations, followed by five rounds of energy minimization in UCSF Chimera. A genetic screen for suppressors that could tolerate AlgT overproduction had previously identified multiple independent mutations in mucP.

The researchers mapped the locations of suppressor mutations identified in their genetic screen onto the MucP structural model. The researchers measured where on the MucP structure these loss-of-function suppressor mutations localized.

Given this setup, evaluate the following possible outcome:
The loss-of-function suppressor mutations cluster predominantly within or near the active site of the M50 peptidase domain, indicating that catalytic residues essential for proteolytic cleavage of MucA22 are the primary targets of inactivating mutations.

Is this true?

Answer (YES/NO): NO